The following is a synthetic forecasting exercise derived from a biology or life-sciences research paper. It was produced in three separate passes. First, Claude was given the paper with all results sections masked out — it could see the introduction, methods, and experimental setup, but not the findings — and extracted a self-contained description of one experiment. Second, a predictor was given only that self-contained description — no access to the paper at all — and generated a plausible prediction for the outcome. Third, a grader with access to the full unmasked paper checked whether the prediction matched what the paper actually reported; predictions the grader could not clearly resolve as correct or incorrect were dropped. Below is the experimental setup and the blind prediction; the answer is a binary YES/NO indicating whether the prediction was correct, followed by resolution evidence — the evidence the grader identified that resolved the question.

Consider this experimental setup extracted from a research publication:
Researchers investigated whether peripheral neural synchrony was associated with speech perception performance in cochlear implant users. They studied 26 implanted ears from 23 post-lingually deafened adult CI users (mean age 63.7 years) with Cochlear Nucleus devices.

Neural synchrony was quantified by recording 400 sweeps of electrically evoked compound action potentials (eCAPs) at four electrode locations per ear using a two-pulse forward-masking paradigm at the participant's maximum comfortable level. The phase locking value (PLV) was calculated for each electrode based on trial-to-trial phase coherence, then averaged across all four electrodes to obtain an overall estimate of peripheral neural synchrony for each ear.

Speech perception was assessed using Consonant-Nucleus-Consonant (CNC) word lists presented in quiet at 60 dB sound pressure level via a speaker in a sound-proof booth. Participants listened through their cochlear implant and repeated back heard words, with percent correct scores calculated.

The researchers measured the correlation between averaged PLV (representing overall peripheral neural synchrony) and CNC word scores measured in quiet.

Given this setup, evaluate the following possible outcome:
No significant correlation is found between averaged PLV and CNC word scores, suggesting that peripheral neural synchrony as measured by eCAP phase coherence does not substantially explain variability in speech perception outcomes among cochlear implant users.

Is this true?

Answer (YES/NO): YES